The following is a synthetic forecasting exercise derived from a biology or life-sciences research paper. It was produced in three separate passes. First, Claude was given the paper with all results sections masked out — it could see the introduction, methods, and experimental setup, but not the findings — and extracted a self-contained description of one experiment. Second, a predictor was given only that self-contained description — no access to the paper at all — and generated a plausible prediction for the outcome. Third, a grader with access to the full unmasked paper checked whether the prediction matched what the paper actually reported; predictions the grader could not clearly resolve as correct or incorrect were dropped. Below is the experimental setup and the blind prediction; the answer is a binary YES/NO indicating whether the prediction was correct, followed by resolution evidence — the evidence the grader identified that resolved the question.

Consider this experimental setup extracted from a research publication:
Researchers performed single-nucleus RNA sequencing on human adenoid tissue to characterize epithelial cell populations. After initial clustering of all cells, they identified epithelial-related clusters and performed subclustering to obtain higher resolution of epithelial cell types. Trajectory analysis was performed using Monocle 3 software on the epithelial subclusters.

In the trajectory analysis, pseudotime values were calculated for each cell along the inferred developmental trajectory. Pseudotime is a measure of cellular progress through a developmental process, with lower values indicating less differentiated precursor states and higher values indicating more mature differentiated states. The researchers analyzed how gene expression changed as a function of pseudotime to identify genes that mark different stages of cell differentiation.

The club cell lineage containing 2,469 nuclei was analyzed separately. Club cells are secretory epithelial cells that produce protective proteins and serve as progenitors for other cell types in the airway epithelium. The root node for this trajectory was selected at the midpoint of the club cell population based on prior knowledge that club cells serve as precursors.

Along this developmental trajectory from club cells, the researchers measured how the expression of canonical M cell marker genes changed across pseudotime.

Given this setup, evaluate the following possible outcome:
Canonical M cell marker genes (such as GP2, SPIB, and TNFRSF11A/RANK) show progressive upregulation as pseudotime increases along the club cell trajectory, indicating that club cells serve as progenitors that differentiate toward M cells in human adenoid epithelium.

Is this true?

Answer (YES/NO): NO